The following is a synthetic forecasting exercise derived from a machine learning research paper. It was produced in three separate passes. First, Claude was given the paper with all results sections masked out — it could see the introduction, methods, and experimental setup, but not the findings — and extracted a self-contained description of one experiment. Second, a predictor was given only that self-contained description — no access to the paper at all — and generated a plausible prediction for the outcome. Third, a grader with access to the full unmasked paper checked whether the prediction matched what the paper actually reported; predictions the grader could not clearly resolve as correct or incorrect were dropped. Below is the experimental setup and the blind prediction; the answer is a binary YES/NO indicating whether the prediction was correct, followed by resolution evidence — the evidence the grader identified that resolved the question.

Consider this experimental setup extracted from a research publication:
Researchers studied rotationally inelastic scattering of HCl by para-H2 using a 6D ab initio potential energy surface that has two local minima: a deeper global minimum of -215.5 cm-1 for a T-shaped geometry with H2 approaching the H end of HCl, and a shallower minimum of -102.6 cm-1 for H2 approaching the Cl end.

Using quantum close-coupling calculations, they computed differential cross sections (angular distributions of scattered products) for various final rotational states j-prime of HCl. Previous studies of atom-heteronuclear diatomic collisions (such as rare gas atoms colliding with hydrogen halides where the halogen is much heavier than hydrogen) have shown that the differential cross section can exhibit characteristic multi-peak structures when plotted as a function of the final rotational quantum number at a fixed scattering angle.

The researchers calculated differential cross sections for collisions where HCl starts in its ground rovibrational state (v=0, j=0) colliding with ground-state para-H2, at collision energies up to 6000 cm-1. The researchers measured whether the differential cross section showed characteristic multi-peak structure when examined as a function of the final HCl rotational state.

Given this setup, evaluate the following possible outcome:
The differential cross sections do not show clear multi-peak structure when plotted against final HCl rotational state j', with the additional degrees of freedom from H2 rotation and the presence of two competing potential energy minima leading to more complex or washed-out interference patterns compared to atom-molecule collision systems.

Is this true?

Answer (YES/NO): NO